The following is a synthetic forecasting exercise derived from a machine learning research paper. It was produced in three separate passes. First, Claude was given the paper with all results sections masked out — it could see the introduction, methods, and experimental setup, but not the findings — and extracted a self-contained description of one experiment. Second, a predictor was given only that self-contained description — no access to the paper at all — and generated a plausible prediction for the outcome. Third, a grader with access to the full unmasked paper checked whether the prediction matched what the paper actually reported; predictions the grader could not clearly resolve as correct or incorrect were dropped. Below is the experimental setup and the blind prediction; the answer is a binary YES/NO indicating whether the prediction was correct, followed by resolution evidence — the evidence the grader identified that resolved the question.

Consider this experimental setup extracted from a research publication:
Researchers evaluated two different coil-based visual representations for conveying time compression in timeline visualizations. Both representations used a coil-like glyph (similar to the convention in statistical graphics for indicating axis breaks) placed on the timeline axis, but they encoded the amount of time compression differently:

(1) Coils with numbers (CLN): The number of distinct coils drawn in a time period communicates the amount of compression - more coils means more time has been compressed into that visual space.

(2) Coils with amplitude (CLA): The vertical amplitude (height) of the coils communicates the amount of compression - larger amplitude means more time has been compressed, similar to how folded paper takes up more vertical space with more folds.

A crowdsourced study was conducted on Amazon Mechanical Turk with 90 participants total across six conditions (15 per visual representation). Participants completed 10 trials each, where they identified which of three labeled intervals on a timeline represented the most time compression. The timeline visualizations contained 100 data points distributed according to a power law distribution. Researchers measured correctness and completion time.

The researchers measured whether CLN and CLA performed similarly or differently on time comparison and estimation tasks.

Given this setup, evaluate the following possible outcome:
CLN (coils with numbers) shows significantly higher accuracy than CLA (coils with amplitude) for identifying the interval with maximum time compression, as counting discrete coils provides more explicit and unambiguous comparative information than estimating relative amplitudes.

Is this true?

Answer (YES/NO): YES